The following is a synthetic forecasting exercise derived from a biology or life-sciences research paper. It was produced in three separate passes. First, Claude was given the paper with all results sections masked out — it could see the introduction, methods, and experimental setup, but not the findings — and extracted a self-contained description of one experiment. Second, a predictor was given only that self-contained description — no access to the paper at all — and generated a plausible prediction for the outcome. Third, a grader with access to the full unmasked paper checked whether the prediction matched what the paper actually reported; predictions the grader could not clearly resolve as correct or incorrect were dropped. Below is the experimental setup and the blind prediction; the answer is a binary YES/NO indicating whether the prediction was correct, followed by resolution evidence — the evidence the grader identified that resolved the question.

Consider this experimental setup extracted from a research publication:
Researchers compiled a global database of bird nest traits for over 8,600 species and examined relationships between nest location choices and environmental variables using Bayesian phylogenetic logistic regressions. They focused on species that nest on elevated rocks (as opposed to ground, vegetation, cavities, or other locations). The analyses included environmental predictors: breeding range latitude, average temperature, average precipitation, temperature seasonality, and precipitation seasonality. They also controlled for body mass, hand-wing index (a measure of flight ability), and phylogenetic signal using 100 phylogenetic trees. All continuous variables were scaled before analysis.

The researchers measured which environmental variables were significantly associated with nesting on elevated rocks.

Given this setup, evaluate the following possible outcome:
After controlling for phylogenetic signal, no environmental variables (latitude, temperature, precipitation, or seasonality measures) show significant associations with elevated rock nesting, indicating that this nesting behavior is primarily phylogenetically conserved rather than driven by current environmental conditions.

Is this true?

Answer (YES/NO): NO